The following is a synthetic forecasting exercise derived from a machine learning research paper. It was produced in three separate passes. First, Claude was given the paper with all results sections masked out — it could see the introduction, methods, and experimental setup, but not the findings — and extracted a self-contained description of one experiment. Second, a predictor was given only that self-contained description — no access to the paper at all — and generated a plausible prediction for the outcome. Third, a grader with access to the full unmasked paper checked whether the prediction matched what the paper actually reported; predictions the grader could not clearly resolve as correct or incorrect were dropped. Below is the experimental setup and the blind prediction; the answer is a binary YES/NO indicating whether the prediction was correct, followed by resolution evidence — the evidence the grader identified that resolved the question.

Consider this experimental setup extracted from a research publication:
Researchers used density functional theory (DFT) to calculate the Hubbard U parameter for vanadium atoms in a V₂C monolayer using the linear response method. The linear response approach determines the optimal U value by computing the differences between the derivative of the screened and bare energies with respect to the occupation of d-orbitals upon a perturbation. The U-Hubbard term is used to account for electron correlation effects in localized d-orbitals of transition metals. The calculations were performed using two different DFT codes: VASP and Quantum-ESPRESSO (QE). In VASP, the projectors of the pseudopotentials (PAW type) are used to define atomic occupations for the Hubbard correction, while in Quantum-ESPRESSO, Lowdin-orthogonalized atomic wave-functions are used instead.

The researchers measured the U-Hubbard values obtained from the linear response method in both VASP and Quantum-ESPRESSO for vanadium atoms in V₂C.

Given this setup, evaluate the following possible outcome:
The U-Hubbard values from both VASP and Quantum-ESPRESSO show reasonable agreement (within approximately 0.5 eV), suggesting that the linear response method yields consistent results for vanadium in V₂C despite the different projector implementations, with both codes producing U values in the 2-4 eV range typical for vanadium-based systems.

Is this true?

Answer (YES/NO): NO